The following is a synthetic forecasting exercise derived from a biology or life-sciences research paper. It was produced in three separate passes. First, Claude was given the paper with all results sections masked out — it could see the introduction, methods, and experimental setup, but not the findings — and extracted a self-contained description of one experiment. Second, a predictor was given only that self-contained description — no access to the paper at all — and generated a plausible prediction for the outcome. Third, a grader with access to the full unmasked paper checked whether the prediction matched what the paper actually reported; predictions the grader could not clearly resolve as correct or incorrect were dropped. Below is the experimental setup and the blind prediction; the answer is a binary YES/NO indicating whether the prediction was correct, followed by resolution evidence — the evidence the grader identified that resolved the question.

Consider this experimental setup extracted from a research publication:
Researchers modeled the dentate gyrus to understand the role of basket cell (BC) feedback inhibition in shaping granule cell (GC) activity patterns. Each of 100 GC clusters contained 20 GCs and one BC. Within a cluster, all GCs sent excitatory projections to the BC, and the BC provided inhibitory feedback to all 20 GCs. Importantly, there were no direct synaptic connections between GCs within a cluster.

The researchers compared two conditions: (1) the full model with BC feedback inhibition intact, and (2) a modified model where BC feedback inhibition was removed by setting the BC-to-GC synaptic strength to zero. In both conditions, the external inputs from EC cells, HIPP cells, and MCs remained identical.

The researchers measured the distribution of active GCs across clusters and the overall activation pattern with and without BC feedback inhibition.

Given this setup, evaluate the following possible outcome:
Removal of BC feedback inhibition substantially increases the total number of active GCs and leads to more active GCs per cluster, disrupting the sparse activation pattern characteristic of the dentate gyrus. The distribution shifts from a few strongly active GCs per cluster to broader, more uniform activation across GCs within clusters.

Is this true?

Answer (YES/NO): YES